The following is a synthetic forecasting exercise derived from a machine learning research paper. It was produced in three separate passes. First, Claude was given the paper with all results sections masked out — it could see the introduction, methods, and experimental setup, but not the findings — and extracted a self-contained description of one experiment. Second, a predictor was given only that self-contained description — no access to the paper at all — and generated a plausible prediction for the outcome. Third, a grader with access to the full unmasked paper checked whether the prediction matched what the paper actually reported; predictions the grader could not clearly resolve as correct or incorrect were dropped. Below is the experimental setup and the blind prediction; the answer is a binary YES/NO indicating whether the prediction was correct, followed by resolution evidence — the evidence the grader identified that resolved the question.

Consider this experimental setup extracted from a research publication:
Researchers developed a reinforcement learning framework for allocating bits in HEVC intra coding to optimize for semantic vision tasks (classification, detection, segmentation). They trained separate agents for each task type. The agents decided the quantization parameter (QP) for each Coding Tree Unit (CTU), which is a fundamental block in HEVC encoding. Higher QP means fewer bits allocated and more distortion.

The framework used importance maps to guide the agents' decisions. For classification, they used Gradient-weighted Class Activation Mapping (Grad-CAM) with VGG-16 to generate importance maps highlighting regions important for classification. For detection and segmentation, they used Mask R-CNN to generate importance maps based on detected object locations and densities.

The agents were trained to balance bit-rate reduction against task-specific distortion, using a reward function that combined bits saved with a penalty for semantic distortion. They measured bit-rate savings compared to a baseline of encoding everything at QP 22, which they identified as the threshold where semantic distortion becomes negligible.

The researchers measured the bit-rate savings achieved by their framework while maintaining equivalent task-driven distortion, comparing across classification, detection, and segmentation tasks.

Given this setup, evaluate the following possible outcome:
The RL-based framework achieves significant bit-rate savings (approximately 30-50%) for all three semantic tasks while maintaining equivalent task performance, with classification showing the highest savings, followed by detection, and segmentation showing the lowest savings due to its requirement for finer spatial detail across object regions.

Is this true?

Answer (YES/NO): NO